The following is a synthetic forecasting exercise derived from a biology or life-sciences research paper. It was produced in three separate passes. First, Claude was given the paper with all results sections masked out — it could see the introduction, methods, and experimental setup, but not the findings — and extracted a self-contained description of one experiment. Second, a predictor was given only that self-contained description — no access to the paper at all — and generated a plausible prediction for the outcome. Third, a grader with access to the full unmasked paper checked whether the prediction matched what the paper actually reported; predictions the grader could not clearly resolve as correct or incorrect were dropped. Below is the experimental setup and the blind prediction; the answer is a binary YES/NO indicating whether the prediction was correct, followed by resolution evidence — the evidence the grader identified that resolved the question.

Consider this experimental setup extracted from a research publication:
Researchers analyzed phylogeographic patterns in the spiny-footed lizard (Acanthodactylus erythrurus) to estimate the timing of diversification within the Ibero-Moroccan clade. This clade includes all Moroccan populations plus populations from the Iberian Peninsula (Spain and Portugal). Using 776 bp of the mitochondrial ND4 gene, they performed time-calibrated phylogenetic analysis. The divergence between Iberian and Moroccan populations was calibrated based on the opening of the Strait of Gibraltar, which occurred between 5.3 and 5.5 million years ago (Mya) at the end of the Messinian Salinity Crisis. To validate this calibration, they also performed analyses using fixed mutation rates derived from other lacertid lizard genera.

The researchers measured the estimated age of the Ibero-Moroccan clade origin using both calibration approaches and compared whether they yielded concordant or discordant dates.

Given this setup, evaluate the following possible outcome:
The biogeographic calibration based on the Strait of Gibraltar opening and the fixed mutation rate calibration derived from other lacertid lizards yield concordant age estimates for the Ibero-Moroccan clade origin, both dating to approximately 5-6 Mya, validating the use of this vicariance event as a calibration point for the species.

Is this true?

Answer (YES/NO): YES